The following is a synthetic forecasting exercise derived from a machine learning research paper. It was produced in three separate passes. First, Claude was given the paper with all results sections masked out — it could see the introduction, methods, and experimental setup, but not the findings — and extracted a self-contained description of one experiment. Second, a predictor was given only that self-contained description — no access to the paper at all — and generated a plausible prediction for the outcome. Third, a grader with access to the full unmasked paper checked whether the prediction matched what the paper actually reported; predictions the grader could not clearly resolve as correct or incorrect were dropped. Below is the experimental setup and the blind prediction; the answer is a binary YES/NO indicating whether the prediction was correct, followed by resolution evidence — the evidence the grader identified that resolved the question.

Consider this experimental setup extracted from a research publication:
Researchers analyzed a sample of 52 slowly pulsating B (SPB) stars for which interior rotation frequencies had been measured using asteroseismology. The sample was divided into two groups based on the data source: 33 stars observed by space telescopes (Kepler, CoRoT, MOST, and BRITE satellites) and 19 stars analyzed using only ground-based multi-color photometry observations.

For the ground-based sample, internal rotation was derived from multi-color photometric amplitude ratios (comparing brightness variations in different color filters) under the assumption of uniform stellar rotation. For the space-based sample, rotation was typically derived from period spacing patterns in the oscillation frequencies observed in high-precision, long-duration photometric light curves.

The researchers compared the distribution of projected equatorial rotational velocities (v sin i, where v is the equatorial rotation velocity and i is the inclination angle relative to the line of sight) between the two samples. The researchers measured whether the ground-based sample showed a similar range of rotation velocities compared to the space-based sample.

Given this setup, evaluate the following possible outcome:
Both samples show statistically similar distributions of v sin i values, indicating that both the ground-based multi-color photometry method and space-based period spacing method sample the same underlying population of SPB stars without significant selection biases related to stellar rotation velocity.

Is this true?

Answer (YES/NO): NO